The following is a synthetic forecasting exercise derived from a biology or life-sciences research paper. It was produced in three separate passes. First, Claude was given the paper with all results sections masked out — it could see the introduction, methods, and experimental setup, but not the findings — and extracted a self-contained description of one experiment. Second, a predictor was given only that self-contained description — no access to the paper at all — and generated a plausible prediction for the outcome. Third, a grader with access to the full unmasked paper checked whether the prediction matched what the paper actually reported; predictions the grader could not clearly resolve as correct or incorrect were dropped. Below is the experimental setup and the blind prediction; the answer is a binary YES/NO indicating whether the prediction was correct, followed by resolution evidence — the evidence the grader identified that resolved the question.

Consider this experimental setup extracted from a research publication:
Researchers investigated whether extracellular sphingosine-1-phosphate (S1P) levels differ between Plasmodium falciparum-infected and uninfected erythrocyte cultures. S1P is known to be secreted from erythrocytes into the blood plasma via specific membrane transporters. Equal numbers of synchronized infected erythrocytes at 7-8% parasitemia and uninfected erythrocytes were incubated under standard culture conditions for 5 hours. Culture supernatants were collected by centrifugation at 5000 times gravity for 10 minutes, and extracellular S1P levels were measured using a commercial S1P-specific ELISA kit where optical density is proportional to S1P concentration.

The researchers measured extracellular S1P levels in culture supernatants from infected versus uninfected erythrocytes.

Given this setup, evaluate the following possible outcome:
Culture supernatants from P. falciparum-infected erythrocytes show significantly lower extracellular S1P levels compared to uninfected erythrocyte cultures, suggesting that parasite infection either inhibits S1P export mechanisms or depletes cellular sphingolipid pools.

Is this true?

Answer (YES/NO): YES